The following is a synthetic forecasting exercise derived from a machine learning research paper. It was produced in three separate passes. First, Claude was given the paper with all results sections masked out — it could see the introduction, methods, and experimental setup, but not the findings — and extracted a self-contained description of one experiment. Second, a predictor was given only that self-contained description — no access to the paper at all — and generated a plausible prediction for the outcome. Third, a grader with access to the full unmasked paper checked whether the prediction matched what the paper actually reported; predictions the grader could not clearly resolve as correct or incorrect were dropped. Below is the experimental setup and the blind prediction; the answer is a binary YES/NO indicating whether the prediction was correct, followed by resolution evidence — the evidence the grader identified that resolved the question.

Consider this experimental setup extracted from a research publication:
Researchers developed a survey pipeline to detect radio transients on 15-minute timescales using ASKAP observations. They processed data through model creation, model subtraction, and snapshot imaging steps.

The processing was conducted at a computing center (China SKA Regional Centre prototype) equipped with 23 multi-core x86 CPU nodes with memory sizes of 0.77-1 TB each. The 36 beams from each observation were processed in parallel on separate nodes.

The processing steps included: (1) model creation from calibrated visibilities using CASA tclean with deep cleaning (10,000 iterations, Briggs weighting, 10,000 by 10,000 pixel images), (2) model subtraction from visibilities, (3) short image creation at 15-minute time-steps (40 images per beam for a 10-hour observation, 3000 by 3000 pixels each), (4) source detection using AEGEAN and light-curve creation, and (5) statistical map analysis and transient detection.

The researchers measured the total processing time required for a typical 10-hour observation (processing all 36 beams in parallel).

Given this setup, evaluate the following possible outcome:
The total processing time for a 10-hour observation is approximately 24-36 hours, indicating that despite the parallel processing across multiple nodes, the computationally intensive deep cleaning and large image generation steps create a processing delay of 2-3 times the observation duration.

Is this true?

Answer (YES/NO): NO